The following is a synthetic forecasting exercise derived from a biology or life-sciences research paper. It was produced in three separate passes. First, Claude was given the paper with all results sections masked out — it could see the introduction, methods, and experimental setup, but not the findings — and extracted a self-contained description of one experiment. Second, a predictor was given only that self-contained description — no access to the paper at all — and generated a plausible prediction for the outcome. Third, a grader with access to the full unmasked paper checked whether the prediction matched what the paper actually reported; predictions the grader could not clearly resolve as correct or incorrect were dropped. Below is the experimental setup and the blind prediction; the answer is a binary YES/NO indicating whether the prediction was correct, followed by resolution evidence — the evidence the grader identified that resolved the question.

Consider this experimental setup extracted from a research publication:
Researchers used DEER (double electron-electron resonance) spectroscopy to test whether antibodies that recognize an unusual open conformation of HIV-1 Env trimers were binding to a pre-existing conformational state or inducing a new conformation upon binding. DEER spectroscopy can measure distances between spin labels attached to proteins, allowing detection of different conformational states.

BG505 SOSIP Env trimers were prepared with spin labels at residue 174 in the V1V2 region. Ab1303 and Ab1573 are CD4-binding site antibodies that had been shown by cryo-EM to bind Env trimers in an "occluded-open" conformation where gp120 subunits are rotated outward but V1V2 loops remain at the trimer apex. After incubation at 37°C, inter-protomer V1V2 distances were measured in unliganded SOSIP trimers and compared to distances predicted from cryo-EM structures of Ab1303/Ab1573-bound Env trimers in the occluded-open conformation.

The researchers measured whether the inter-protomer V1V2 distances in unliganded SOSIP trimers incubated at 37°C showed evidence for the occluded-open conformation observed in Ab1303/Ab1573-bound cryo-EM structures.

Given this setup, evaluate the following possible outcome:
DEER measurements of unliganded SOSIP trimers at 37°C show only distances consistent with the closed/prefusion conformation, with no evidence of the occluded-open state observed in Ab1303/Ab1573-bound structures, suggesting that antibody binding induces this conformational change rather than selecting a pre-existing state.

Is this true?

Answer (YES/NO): NO